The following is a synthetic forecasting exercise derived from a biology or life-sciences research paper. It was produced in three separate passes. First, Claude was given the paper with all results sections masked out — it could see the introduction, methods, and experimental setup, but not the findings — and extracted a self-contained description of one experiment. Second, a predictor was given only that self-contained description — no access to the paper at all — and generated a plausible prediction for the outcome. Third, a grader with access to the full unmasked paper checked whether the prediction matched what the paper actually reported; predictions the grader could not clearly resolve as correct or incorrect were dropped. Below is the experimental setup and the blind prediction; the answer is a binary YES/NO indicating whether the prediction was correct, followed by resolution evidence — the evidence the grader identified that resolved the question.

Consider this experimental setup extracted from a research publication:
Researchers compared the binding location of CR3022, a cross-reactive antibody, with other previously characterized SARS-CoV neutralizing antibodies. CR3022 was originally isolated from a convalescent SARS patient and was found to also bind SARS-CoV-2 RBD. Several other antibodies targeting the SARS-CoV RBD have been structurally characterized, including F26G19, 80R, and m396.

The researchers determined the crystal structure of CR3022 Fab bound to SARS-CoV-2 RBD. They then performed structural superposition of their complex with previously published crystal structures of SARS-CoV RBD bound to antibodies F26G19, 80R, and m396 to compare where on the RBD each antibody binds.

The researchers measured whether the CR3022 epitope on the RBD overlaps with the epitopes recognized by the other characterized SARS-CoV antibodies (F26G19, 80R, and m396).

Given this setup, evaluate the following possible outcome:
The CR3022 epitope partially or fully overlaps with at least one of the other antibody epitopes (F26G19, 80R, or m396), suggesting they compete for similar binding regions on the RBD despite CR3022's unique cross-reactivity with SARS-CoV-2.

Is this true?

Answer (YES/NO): NO